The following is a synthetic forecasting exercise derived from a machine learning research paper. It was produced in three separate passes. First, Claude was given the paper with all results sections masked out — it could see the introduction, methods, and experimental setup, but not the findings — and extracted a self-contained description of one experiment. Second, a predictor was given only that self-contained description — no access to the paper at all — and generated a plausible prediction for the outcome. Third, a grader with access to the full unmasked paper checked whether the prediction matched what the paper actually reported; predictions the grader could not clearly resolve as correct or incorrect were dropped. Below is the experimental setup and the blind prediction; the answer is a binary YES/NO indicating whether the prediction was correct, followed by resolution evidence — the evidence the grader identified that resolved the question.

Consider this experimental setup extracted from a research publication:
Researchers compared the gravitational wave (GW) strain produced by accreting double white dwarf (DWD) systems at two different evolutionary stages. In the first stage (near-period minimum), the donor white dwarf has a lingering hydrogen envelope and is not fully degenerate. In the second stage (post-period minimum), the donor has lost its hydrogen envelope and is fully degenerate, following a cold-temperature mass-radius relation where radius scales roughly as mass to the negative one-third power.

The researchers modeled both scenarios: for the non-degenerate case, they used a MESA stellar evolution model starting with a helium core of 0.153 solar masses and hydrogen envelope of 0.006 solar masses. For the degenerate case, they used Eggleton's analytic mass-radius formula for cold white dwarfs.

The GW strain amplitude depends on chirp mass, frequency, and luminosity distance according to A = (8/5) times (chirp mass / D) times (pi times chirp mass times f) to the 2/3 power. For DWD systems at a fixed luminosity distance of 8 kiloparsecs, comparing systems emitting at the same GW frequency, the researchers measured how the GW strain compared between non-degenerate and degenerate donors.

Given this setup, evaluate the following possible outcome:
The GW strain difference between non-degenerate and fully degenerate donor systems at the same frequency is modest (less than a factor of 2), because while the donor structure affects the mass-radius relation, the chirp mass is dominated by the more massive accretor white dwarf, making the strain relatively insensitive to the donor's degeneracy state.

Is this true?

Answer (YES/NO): NO